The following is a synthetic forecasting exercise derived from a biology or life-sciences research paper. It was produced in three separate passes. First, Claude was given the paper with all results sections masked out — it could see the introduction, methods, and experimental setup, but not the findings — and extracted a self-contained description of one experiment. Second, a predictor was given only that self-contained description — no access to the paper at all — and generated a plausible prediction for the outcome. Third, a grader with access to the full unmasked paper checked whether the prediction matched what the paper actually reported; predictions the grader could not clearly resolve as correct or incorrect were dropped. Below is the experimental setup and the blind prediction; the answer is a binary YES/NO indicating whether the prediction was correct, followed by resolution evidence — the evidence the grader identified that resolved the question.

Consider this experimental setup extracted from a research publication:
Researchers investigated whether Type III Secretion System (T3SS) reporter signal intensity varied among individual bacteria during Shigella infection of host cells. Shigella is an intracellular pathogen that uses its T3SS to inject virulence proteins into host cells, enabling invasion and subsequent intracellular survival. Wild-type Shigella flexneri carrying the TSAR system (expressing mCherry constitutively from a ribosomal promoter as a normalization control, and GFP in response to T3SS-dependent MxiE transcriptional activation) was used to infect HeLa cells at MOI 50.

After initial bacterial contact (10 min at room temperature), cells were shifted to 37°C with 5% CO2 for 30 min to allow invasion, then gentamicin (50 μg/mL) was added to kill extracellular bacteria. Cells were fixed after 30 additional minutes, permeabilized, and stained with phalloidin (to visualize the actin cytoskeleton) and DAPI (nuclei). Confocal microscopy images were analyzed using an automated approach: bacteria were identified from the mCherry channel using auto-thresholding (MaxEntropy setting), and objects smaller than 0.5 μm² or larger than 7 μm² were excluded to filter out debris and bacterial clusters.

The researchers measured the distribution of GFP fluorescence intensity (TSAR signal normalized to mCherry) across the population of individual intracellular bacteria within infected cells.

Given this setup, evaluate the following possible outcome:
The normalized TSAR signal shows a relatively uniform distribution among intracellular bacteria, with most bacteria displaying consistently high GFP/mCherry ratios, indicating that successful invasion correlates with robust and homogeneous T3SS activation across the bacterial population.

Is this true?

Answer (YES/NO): NO